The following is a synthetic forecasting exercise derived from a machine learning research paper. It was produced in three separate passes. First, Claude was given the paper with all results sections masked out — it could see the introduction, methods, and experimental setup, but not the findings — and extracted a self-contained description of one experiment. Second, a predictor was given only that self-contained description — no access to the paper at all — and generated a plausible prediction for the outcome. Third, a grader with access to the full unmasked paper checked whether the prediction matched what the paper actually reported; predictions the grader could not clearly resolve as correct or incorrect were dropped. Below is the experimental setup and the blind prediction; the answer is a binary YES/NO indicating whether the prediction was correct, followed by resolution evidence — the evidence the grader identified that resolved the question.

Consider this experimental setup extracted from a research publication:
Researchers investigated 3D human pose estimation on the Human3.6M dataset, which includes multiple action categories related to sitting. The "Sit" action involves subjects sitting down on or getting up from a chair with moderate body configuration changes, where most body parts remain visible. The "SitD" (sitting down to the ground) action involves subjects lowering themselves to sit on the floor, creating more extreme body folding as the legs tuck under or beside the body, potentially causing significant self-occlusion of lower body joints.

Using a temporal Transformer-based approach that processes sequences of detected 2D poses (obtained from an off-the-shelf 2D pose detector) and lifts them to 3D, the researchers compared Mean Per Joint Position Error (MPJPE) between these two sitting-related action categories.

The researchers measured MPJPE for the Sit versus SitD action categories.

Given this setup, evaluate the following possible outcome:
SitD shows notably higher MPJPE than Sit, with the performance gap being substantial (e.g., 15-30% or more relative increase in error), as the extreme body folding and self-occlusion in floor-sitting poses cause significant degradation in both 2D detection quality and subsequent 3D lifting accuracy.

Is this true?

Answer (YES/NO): NO